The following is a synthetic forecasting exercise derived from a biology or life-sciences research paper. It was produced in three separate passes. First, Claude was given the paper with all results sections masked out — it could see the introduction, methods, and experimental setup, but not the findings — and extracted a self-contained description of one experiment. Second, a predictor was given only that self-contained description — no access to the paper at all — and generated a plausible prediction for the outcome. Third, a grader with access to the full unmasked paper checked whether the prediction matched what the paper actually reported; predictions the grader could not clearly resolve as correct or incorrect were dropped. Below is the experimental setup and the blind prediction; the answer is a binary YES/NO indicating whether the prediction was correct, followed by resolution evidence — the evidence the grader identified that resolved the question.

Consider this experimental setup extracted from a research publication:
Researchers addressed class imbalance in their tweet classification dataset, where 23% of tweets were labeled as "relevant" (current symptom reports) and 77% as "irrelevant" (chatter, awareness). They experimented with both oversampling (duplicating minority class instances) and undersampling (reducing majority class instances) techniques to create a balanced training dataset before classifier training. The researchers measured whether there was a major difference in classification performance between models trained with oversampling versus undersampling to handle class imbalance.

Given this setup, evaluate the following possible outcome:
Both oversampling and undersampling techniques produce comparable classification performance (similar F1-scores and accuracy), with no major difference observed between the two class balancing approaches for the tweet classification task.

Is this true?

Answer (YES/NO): YES